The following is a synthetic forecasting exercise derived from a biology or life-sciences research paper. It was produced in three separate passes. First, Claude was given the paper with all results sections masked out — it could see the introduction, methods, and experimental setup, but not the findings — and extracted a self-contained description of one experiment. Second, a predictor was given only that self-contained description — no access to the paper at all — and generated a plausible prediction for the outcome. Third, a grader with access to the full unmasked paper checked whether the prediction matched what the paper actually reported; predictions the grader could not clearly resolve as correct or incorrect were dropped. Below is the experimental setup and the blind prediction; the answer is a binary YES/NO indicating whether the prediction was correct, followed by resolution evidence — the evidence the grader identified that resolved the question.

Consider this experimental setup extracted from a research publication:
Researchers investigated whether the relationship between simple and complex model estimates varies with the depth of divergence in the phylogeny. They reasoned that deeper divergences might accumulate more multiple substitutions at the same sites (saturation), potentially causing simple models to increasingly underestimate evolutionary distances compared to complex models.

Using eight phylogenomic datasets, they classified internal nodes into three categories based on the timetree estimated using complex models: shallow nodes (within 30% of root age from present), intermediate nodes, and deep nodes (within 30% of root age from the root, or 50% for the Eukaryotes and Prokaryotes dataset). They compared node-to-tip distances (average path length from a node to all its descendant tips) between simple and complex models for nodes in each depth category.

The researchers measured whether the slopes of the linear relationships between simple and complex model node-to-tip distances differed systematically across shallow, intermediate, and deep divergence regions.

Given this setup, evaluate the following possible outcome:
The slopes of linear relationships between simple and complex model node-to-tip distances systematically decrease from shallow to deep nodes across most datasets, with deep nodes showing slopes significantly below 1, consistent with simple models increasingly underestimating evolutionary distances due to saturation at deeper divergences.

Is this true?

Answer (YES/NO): YES